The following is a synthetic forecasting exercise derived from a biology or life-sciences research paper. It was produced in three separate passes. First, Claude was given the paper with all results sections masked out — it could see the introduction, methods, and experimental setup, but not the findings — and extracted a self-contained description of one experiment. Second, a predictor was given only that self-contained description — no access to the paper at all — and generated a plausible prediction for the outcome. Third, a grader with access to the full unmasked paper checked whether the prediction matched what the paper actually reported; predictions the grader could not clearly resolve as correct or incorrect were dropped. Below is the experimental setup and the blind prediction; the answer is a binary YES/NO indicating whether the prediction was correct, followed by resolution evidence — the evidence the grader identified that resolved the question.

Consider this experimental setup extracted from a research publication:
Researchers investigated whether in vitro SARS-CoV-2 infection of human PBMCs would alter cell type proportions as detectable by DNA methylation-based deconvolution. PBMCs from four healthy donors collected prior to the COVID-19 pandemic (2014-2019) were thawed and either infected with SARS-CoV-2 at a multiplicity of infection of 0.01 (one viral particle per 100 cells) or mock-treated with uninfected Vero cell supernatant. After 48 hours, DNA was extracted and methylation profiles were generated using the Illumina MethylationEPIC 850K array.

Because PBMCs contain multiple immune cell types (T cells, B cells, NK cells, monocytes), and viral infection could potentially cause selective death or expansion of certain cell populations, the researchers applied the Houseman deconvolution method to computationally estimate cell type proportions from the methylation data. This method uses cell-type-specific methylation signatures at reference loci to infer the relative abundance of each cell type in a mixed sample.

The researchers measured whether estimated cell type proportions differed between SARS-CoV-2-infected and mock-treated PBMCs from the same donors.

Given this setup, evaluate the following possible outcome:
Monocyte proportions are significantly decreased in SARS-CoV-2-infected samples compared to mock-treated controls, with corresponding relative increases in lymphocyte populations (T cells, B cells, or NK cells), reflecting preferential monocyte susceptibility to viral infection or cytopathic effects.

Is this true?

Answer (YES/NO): NO